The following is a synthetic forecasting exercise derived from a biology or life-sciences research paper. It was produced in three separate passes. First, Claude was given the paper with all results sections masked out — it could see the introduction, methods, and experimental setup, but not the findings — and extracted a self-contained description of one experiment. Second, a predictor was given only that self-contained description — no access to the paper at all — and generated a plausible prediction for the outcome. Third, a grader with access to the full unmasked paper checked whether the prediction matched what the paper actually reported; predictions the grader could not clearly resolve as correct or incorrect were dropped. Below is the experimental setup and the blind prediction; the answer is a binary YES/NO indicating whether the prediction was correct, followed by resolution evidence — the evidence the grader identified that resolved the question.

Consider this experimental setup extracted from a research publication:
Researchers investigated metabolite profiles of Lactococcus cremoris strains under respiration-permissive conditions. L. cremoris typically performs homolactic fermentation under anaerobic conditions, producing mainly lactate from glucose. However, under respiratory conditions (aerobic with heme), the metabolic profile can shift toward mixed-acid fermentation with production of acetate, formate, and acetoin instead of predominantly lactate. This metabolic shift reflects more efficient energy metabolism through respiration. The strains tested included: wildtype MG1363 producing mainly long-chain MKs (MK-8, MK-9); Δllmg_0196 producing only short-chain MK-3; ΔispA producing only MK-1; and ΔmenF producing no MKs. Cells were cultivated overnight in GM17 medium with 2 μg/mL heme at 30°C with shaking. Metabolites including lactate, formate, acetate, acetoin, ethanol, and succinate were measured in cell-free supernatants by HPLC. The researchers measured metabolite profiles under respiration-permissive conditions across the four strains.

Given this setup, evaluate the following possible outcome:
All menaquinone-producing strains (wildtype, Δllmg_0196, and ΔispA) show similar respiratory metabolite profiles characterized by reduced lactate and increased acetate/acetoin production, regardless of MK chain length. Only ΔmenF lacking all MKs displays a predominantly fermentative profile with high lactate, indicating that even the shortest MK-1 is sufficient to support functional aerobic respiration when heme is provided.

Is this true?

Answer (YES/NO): NO